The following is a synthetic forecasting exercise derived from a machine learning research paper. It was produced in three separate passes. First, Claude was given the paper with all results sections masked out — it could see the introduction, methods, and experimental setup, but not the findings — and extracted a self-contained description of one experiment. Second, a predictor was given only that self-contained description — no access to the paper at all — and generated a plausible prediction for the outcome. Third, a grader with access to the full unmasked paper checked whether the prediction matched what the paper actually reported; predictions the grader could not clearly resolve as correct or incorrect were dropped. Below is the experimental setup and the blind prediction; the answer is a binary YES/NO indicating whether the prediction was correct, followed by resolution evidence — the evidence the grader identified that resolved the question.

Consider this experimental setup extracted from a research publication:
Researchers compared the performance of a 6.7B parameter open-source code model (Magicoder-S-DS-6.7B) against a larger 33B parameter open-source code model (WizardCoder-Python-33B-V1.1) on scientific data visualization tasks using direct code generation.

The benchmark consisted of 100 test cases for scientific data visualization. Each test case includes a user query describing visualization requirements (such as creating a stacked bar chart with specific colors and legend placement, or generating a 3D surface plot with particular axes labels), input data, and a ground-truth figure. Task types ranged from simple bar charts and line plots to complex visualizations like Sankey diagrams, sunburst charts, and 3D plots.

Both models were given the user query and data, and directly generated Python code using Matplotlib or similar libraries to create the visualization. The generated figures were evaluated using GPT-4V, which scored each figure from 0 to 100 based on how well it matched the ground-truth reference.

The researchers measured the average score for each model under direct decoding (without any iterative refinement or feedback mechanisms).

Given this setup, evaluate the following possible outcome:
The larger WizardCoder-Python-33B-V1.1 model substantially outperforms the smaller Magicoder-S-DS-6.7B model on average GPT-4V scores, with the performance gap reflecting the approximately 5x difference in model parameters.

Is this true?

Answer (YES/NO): NO